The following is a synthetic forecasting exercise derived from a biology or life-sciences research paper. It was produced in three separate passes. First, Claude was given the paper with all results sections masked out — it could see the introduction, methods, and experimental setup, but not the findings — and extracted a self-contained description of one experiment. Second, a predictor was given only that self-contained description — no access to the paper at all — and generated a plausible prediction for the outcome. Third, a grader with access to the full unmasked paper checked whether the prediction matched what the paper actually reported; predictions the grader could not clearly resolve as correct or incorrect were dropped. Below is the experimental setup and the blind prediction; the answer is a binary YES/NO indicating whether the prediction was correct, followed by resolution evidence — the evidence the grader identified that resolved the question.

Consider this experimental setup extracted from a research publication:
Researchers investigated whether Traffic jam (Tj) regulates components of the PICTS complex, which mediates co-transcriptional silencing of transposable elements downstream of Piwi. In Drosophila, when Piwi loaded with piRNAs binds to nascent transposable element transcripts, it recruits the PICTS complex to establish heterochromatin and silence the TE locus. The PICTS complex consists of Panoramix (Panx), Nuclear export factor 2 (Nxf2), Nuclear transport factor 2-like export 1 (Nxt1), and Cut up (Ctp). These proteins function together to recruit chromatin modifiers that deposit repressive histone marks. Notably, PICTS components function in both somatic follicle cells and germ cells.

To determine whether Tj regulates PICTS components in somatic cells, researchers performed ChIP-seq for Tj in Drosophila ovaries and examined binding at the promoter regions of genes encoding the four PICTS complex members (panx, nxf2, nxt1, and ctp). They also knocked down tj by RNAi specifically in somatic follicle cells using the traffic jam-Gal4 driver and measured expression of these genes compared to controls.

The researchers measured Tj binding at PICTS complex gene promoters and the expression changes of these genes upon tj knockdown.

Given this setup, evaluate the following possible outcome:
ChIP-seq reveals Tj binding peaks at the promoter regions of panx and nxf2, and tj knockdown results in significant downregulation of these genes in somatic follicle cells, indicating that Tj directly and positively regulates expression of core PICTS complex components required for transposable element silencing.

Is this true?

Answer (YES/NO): YES